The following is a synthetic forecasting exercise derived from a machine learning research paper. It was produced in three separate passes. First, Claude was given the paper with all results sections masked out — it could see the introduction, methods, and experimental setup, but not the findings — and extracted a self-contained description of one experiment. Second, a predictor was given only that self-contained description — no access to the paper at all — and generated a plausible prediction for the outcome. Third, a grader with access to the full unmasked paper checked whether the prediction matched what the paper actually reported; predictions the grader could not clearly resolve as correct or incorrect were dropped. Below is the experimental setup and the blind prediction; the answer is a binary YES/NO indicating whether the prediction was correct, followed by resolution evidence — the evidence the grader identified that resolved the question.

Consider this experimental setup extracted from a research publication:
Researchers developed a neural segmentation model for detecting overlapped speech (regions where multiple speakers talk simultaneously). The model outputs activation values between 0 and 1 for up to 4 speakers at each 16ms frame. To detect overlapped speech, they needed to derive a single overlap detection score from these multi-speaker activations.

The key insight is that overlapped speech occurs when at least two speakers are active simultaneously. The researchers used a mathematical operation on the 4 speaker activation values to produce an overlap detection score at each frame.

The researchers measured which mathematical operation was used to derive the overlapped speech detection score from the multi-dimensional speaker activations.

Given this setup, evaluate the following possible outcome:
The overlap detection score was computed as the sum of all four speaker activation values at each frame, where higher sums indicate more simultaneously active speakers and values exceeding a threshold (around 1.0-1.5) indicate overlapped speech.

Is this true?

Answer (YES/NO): NO